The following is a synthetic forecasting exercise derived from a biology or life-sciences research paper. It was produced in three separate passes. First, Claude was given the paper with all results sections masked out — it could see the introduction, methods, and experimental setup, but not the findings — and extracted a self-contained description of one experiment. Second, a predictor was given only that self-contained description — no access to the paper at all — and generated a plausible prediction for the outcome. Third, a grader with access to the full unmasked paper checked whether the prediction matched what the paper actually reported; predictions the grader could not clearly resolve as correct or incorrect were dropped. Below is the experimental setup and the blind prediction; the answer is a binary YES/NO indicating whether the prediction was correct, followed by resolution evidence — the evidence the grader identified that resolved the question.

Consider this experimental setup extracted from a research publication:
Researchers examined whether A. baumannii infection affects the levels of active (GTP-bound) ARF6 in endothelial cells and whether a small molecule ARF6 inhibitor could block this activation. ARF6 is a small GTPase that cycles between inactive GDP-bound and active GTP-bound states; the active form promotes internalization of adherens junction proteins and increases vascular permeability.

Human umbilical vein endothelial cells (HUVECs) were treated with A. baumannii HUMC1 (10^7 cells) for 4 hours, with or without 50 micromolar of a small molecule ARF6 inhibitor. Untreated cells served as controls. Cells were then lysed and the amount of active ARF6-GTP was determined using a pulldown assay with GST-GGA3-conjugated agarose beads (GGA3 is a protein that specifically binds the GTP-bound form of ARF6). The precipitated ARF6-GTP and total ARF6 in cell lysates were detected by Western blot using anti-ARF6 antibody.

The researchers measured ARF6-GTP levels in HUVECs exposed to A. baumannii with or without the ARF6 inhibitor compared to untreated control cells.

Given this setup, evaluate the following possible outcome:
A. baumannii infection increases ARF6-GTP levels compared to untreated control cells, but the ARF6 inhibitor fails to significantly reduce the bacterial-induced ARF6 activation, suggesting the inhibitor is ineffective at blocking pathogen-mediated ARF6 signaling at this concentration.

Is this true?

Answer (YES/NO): NO